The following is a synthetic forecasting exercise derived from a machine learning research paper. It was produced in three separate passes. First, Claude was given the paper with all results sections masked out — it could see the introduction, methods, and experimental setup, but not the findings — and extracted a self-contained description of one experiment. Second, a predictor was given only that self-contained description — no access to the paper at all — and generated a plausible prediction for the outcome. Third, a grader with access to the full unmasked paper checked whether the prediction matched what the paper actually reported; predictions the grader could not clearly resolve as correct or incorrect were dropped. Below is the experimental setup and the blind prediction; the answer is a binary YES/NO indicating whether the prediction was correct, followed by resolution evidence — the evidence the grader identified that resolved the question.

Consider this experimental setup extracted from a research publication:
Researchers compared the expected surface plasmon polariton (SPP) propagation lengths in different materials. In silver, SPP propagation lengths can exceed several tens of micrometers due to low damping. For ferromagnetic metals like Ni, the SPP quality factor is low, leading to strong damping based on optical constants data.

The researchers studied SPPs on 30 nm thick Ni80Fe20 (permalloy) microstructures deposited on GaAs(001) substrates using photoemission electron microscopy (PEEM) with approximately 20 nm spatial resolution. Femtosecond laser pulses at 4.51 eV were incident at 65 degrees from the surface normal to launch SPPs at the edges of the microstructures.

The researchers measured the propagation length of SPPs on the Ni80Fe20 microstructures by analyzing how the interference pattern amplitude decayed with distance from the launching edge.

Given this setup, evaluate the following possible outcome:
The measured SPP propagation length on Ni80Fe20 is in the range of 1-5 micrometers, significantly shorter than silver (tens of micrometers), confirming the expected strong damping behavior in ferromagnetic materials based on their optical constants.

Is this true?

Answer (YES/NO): YES